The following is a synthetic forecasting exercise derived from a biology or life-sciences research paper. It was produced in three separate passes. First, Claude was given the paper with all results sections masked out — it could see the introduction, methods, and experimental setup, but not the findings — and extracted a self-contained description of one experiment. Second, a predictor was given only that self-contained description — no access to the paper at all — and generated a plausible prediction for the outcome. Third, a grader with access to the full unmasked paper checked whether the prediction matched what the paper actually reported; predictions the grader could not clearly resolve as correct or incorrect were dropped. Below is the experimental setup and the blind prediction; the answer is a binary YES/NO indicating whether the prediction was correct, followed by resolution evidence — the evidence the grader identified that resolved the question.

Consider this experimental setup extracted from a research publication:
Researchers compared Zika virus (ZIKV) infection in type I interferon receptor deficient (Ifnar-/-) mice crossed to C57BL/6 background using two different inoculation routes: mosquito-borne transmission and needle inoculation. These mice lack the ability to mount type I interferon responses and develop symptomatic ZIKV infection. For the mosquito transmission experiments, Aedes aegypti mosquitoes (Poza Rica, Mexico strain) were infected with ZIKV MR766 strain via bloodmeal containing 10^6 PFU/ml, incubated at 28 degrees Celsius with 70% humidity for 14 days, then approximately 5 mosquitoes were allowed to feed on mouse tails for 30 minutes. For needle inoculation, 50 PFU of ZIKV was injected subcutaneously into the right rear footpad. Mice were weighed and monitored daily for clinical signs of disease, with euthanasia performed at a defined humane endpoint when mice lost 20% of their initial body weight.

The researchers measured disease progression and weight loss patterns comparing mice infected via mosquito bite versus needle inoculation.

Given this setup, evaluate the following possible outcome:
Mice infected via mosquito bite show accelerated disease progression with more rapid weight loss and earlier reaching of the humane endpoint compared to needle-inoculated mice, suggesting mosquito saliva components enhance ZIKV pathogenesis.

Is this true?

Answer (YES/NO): NO